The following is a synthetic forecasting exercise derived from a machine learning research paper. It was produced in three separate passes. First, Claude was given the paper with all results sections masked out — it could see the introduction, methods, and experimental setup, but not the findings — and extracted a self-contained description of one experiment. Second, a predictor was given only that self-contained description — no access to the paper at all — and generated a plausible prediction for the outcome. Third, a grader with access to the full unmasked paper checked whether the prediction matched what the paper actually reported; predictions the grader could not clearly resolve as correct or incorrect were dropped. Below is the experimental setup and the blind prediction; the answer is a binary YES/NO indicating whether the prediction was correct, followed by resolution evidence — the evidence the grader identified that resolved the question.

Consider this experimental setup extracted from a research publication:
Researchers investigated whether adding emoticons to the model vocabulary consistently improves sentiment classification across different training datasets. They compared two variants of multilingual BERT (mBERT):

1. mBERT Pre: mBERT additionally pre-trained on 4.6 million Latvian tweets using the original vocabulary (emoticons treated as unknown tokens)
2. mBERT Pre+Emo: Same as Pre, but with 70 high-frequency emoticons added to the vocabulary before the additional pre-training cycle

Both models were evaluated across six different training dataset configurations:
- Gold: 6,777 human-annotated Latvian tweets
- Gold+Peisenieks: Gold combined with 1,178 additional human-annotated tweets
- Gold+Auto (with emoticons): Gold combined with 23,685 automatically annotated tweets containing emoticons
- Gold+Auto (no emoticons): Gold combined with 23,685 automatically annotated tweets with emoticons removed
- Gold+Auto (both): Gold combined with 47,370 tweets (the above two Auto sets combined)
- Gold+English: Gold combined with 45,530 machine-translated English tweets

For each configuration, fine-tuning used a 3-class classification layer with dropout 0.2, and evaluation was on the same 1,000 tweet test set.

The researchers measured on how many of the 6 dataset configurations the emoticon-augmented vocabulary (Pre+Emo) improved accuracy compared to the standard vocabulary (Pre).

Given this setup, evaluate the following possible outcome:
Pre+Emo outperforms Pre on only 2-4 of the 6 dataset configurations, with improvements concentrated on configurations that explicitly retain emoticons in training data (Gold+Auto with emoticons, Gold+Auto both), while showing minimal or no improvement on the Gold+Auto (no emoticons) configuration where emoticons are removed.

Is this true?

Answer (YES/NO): NO